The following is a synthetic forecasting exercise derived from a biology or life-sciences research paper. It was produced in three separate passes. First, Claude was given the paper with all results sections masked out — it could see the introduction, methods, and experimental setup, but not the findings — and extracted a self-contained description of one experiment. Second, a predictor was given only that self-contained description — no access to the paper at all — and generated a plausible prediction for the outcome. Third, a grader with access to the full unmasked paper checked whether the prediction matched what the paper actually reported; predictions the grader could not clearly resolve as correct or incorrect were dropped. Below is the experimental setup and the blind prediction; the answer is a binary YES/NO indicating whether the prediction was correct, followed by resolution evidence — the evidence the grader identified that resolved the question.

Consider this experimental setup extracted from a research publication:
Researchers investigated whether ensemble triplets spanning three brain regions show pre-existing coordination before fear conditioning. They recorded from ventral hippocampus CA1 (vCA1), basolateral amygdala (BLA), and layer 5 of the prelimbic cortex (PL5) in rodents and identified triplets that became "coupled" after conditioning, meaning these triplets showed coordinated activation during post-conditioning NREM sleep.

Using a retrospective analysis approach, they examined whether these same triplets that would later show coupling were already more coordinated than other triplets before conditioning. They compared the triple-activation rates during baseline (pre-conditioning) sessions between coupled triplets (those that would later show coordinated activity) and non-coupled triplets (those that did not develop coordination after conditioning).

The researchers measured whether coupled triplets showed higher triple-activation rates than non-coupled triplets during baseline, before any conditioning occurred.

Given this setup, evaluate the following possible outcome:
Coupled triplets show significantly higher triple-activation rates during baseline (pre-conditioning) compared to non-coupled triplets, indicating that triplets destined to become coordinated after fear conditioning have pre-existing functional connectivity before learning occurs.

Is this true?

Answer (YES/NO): YES